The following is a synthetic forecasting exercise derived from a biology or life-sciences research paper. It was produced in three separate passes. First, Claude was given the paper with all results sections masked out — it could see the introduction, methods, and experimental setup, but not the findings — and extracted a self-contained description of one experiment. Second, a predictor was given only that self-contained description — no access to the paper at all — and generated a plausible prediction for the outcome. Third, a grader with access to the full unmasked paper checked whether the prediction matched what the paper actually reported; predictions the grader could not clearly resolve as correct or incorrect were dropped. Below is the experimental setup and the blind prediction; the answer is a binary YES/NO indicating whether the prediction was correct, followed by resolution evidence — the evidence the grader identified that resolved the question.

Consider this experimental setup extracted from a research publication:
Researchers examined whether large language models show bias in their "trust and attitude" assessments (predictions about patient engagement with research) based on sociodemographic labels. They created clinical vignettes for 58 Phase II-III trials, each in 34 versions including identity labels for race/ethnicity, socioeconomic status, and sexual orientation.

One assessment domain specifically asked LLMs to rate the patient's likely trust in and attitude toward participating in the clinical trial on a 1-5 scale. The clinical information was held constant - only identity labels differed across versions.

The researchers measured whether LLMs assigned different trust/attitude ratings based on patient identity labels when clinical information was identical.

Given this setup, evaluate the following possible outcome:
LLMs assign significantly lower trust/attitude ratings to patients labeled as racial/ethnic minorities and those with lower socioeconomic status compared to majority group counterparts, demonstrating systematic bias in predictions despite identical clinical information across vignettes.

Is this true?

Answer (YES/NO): NO